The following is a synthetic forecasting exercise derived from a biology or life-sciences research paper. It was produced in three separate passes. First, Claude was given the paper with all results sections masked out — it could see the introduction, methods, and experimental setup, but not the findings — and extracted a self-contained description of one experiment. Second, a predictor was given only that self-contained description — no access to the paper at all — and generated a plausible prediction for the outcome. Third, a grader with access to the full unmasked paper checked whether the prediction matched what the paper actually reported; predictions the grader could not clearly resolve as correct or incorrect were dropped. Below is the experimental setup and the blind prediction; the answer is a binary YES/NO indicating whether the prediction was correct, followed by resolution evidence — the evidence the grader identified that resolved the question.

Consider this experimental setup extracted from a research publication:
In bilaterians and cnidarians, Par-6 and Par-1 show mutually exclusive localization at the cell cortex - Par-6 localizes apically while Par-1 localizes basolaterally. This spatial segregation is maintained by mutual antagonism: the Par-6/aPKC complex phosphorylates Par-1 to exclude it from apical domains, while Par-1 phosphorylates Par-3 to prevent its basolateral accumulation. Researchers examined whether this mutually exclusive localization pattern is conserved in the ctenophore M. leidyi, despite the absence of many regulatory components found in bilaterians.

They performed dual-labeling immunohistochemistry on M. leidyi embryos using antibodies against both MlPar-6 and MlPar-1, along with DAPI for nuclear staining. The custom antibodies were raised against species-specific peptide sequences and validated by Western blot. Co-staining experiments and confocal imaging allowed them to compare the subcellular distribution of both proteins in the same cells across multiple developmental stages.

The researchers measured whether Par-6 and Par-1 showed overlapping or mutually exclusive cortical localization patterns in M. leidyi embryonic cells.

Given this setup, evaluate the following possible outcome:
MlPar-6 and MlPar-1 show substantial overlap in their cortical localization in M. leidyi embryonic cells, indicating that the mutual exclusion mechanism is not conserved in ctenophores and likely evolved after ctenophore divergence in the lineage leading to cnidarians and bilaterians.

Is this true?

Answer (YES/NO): NO